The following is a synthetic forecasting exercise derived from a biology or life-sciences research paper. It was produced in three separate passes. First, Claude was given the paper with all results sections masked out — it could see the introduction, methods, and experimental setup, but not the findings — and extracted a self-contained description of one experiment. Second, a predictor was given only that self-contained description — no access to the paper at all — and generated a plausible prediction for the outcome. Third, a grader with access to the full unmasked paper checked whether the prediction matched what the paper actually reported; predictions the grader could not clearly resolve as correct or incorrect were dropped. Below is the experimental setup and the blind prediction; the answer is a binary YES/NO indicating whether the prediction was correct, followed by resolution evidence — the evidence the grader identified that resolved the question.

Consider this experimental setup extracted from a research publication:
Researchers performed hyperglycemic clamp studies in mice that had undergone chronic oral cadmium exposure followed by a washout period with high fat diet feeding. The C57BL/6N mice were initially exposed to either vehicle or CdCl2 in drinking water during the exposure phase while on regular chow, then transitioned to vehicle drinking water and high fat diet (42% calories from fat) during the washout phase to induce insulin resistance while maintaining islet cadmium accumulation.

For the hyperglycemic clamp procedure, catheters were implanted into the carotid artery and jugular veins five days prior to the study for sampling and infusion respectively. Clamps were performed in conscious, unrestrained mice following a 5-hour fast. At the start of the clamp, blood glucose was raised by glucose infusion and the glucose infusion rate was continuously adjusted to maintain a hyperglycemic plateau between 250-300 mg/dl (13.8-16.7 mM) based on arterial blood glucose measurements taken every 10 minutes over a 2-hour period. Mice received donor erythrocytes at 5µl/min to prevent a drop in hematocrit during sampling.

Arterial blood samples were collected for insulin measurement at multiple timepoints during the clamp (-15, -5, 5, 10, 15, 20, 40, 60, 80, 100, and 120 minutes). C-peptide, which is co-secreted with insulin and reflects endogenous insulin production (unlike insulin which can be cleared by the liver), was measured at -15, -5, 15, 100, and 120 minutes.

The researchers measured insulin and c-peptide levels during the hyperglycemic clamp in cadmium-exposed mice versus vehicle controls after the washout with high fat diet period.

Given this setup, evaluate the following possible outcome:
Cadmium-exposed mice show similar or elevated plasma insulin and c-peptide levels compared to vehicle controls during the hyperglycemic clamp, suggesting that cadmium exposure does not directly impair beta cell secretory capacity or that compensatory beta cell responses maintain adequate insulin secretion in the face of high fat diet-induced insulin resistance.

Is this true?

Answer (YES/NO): NO